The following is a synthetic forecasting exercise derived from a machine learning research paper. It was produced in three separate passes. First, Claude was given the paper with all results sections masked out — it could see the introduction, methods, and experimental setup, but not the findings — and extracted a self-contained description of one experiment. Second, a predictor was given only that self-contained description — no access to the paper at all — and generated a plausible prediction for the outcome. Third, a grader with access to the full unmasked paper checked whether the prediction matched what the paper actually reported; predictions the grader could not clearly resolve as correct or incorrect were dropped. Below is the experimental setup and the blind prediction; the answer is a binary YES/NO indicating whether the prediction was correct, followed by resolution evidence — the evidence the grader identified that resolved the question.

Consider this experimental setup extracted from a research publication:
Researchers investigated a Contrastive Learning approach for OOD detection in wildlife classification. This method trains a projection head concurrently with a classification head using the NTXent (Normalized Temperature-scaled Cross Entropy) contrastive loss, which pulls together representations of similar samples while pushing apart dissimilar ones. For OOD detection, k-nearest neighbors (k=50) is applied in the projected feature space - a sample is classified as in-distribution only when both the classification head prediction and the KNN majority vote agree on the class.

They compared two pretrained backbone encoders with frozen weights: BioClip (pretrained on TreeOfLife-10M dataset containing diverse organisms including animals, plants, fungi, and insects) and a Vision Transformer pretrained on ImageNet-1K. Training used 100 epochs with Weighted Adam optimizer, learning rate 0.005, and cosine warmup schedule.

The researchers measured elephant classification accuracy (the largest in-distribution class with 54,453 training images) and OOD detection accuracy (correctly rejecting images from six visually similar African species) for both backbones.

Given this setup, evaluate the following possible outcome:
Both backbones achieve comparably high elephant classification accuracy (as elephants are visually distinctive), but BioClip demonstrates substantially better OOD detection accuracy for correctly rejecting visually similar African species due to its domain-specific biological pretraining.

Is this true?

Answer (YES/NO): NO